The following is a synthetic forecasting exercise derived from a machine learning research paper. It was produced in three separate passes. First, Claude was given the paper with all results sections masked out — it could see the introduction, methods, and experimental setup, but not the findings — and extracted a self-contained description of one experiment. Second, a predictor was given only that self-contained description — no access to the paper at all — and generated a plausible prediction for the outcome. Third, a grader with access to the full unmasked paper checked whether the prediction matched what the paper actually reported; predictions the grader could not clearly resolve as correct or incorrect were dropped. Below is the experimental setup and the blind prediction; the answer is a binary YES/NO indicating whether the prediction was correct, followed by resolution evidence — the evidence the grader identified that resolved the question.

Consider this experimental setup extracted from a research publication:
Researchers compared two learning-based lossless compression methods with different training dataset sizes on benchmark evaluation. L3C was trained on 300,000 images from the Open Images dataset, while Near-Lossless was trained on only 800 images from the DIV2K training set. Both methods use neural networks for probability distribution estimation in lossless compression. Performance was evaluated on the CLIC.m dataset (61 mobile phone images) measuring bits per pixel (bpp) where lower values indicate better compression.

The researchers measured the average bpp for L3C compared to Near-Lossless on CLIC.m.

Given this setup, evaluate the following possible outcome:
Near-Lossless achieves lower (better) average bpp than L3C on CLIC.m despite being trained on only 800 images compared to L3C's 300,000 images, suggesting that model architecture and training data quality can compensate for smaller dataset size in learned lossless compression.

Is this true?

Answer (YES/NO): YES